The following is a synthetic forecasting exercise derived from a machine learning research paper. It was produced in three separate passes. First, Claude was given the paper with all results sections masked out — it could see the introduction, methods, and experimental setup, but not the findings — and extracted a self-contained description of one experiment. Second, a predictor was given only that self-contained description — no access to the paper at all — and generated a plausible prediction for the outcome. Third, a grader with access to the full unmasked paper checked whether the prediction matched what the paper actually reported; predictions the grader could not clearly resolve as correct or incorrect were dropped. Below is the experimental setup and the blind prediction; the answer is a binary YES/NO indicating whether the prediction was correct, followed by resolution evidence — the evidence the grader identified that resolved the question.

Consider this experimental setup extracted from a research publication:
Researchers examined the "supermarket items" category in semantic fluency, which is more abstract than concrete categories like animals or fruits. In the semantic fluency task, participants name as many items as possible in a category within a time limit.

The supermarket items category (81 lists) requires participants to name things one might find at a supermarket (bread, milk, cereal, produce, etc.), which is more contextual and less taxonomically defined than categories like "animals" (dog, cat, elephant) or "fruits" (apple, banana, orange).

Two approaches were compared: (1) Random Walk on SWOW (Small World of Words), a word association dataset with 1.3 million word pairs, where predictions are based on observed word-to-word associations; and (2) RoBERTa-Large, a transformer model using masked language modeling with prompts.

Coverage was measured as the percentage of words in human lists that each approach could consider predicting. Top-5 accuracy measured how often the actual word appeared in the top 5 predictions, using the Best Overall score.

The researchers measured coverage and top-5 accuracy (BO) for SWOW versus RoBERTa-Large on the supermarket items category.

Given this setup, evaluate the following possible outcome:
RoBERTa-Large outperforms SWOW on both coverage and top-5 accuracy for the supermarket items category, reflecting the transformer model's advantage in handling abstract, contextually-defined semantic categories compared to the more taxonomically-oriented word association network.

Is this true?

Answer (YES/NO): YES